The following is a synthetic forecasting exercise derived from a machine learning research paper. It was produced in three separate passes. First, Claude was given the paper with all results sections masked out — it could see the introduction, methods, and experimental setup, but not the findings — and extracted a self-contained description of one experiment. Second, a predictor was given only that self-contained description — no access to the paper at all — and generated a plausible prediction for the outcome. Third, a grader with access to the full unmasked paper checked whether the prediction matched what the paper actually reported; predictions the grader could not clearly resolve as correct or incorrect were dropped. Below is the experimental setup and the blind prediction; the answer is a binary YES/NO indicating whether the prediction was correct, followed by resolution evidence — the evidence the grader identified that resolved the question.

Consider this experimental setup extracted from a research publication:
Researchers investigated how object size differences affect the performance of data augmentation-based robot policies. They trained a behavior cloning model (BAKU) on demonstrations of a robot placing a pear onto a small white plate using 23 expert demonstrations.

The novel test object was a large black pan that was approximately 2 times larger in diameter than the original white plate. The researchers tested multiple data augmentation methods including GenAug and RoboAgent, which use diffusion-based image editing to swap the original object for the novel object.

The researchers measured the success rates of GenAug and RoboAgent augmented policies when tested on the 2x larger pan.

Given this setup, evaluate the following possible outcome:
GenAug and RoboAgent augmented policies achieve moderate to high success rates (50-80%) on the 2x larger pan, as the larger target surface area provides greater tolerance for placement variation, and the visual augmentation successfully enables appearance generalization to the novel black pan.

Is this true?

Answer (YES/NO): NO